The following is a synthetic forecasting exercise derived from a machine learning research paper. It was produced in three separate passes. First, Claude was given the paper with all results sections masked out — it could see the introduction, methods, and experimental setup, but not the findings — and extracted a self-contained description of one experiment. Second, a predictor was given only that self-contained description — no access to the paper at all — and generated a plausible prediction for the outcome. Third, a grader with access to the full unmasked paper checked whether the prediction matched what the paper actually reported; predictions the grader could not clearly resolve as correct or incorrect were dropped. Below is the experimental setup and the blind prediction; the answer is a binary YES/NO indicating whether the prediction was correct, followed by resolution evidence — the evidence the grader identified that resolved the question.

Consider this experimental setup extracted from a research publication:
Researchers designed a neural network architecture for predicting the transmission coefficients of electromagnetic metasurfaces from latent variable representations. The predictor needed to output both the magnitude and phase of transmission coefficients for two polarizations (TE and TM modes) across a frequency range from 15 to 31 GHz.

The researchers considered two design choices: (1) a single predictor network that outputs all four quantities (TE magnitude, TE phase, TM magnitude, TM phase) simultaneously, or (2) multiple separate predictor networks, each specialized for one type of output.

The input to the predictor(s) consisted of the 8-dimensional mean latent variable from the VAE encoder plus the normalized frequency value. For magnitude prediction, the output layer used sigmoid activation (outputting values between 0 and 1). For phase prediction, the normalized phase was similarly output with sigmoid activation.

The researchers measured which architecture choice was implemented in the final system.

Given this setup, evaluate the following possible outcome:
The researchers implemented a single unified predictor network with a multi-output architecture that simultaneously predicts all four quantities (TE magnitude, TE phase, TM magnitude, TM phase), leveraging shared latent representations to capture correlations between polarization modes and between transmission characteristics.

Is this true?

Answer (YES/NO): NO